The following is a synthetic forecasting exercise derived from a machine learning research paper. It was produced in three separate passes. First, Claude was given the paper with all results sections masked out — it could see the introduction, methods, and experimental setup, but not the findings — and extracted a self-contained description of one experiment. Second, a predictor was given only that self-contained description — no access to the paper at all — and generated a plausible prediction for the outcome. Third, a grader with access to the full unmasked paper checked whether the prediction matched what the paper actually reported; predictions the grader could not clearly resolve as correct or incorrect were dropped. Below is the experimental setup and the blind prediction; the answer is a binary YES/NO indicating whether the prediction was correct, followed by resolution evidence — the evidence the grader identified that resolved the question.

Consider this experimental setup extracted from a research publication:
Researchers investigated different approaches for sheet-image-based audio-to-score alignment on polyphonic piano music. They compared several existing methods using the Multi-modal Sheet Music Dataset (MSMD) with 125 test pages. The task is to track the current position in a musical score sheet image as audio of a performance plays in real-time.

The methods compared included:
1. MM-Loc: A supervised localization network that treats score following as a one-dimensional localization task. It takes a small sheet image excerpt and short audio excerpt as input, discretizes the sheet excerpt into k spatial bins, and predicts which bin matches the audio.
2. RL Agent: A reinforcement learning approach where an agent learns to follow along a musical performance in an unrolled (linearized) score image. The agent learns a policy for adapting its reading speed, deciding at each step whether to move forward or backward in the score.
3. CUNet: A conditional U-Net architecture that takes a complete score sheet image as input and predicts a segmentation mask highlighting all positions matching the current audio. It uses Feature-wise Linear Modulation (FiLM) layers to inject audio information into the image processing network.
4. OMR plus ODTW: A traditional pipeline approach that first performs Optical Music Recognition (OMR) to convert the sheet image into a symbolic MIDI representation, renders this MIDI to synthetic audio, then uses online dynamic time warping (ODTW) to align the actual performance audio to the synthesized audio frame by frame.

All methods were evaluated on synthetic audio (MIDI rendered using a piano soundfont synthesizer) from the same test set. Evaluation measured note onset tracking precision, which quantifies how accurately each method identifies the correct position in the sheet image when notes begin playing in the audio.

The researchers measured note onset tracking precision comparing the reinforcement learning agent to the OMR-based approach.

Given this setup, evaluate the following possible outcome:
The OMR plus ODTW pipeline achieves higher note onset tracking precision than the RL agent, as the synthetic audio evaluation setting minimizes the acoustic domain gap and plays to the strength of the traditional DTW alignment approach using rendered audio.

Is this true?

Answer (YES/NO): NO